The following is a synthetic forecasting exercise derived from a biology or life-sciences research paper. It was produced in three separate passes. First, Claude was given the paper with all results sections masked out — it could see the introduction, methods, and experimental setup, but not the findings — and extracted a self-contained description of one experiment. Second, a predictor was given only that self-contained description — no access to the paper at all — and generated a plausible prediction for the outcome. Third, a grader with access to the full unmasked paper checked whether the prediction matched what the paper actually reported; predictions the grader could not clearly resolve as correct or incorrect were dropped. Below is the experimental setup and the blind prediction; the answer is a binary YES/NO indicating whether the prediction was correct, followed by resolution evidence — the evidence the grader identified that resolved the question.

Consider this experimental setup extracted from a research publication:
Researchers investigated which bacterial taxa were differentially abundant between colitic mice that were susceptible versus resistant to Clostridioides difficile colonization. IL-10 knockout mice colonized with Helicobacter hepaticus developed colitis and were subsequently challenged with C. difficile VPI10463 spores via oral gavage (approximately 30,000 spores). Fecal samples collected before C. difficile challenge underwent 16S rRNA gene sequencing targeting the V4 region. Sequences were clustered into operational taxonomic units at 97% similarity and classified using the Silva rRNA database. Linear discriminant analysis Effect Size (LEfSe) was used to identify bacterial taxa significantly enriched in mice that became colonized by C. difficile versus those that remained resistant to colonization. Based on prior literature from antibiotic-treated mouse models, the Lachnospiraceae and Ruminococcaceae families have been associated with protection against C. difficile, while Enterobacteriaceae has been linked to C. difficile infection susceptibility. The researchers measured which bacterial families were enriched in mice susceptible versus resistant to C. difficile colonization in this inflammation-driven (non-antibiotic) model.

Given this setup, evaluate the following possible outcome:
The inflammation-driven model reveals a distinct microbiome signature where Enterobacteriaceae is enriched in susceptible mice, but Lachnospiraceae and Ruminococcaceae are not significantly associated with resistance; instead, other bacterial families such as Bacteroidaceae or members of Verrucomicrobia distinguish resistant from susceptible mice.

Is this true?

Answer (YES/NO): NO